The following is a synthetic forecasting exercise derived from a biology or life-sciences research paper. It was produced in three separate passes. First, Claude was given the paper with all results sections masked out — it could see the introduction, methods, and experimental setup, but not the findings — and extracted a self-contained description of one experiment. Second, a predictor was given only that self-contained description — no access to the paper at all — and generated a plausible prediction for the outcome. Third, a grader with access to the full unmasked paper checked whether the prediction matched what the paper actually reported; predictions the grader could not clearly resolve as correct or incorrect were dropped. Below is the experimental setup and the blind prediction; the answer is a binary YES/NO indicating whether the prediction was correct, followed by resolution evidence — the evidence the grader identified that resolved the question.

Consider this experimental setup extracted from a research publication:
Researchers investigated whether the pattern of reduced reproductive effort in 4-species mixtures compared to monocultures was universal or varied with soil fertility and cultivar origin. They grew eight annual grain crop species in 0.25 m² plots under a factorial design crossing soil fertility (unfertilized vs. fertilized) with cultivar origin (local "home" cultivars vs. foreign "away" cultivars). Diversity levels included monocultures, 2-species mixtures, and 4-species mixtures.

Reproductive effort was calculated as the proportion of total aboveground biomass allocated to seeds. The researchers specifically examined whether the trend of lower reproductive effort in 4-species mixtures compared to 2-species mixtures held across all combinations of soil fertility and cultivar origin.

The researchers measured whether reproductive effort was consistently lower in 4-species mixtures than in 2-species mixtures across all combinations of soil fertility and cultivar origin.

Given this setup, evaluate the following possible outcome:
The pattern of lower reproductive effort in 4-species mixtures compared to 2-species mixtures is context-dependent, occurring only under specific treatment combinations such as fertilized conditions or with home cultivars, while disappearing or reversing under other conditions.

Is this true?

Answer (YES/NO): NO